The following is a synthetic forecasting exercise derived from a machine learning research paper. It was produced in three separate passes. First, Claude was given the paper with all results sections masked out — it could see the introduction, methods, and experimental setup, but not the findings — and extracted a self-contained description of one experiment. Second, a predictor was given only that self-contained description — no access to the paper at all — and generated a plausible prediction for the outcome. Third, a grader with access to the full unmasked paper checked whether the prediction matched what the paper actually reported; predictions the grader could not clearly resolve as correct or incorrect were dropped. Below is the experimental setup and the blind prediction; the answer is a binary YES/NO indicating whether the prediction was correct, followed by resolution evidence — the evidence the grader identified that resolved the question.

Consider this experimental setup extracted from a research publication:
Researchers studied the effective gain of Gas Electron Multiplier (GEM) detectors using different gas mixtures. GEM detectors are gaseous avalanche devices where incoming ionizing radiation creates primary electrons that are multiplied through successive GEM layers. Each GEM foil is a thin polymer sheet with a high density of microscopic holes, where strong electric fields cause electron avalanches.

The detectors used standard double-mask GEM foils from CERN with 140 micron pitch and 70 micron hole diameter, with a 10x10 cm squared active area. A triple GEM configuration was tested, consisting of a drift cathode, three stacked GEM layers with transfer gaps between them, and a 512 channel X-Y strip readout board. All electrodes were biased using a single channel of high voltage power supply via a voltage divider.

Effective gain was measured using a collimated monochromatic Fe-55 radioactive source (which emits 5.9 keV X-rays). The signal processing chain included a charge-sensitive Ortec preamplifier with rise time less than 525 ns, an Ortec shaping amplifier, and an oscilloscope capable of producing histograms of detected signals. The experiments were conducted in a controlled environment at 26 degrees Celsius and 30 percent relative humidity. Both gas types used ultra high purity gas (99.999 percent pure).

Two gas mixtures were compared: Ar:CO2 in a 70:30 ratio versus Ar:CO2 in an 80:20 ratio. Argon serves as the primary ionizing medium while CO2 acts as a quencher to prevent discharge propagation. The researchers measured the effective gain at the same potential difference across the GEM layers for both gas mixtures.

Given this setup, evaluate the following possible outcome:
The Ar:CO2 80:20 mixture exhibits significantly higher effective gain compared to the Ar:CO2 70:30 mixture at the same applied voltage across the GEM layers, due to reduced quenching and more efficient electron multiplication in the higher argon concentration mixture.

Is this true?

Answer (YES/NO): YES